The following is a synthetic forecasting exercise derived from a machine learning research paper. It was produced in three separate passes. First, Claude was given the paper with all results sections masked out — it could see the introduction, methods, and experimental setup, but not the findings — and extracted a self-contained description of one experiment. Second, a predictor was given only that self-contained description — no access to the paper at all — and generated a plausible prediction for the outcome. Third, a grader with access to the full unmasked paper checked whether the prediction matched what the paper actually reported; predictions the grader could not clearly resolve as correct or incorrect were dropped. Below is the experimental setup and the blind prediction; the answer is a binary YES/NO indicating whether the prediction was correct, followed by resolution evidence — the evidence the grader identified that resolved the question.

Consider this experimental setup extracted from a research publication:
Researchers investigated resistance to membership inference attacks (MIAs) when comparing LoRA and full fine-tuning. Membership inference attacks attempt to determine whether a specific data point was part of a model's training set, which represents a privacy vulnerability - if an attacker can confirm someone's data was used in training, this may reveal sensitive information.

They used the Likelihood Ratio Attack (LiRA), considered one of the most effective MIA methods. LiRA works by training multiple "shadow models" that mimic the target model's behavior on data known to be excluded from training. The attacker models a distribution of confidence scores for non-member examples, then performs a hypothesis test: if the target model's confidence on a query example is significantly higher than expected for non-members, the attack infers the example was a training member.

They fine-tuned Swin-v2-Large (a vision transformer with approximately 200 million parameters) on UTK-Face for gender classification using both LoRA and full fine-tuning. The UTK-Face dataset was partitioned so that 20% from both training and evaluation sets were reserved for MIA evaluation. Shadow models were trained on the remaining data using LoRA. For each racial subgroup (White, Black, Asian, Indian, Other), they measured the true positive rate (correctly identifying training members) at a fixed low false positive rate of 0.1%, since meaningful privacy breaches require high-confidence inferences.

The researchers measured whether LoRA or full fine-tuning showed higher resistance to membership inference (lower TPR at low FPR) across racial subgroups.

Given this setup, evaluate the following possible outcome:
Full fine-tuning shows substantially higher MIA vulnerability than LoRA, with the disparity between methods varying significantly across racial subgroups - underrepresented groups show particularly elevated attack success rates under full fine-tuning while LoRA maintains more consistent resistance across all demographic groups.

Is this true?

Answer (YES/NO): NO